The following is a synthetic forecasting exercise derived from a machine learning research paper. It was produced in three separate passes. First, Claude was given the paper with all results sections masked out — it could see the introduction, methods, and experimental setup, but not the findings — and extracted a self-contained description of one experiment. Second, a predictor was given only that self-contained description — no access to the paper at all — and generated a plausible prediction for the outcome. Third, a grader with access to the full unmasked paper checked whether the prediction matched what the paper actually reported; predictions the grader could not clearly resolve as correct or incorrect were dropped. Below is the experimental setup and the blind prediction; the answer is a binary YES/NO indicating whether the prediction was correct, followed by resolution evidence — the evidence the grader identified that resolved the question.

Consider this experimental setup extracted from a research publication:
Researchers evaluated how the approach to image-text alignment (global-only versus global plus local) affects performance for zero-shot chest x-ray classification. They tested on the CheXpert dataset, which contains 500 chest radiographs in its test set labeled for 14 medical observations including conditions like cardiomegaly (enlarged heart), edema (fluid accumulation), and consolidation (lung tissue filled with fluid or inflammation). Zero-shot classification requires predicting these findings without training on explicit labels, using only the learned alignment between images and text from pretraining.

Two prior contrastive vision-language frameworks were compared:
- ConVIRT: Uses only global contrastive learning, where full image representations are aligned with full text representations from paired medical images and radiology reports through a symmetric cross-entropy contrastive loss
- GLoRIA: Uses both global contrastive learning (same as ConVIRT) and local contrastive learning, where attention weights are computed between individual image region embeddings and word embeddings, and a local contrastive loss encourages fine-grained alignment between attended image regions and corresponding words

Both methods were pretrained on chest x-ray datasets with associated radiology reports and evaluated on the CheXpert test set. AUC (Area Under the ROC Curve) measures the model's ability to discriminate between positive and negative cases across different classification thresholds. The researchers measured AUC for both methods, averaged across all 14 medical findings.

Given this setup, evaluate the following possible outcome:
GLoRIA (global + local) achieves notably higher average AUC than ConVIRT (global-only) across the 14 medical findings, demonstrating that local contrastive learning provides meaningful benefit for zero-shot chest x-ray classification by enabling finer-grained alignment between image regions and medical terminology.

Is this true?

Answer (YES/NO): NO